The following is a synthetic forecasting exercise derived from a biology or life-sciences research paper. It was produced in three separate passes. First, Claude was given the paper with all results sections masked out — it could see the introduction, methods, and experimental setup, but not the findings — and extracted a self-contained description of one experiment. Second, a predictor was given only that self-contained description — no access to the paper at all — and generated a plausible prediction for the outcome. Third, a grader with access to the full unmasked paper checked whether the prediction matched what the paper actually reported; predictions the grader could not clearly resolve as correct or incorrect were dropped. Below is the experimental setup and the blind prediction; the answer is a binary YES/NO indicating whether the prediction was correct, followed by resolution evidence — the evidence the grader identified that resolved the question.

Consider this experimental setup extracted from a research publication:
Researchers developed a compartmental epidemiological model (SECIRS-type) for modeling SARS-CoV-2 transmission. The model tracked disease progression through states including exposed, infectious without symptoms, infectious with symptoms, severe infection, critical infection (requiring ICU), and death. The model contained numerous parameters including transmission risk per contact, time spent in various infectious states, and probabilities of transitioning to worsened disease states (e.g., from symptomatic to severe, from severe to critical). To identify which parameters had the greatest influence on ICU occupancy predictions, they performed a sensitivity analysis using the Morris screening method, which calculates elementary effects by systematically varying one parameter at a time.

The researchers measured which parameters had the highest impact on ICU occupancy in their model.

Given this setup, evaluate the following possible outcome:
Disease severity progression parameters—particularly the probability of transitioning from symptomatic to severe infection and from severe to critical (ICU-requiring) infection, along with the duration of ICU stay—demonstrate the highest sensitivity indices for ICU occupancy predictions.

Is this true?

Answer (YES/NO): NO